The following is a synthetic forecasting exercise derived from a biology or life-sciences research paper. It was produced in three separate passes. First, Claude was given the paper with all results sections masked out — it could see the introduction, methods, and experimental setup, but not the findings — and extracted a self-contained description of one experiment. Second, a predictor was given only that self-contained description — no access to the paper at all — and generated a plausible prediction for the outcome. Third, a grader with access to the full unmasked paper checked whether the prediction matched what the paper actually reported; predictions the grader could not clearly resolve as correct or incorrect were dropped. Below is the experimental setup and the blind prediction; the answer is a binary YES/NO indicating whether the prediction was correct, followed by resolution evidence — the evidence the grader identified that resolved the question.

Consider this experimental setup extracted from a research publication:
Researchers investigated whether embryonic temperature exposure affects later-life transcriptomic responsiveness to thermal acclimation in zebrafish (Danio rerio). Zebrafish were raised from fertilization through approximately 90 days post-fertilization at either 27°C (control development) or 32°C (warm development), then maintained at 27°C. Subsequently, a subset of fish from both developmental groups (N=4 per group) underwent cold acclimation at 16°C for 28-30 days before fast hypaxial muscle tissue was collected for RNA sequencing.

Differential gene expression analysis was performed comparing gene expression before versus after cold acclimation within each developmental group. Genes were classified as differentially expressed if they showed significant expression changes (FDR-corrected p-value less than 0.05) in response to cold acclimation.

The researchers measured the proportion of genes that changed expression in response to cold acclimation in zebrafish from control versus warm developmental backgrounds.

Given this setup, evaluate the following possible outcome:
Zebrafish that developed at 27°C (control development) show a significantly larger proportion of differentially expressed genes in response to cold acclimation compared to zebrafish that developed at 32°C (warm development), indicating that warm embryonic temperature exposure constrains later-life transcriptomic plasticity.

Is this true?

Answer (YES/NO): NO